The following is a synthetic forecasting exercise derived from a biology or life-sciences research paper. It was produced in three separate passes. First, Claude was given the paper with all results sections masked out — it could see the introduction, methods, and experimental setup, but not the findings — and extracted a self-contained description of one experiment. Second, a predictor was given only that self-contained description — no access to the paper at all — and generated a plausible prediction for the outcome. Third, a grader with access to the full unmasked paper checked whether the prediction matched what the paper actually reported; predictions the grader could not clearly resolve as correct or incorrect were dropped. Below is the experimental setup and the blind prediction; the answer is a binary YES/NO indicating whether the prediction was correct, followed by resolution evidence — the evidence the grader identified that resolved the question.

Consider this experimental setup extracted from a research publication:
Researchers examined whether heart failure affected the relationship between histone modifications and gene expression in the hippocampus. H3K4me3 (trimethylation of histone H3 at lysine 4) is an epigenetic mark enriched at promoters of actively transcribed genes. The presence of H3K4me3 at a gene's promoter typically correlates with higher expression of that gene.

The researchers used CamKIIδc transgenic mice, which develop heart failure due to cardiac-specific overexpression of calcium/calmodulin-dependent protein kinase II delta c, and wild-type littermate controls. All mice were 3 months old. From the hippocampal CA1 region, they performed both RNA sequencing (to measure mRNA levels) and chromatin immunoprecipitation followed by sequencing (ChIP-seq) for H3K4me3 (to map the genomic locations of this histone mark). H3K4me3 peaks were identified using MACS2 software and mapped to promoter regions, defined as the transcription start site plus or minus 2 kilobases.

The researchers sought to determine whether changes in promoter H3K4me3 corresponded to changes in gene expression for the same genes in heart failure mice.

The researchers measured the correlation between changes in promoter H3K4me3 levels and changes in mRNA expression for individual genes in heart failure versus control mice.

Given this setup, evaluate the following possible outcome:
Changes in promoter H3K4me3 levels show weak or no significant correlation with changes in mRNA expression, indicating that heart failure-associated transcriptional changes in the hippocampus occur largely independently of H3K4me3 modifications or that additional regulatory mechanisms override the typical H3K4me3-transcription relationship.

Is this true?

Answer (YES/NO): NO